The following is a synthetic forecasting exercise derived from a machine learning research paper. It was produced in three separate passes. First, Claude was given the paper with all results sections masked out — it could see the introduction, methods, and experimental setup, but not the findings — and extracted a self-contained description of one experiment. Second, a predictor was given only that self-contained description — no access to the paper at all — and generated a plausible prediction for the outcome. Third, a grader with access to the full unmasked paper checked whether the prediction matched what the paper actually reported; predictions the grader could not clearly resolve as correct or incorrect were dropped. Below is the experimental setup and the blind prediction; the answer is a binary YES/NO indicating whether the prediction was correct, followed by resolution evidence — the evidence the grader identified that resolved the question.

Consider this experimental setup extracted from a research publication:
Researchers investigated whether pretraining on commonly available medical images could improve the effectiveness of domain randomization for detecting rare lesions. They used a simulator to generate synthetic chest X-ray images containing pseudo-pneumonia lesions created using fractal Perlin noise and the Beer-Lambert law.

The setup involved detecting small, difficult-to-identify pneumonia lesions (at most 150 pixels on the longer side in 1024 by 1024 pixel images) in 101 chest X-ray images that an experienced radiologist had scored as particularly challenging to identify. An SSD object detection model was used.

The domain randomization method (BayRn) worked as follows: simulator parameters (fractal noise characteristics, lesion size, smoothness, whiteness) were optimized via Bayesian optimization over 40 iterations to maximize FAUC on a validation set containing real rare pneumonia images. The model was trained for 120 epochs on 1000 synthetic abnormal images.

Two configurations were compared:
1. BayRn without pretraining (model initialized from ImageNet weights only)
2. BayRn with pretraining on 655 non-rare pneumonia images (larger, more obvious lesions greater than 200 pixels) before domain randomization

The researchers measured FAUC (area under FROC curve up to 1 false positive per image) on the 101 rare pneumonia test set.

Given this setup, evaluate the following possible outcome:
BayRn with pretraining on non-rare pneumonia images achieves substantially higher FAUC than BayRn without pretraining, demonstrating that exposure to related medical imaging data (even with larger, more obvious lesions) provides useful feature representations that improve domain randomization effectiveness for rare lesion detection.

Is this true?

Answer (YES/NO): YES